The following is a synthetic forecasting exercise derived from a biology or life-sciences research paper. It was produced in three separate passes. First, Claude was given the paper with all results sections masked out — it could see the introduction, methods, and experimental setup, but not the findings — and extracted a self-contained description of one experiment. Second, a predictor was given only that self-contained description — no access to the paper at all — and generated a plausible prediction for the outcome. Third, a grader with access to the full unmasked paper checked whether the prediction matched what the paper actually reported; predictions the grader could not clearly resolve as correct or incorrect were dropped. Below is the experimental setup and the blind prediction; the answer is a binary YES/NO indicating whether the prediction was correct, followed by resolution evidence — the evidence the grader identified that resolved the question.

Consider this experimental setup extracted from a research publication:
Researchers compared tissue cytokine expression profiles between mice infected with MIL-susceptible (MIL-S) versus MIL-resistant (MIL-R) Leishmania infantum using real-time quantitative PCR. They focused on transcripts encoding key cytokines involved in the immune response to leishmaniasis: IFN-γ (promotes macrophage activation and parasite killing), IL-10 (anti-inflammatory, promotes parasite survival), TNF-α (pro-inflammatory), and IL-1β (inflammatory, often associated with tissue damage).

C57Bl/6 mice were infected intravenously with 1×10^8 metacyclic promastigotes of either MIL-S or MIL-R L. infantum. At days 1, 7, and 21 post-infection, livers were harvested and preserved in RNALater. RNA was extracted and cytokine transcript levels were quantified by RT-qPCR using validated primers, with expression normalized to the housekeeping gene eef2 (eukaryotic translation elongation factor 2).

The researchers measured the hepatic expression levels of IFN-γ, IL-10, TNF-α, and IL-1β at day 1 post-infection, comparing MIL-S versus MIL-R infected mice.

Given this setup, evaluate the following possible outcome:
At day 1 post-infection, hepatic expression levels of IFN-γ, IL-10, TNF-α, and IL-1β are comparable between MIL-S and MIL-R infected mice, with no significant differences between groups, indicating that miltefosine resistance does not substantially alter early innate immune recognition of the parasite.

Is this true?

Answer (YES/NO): NO